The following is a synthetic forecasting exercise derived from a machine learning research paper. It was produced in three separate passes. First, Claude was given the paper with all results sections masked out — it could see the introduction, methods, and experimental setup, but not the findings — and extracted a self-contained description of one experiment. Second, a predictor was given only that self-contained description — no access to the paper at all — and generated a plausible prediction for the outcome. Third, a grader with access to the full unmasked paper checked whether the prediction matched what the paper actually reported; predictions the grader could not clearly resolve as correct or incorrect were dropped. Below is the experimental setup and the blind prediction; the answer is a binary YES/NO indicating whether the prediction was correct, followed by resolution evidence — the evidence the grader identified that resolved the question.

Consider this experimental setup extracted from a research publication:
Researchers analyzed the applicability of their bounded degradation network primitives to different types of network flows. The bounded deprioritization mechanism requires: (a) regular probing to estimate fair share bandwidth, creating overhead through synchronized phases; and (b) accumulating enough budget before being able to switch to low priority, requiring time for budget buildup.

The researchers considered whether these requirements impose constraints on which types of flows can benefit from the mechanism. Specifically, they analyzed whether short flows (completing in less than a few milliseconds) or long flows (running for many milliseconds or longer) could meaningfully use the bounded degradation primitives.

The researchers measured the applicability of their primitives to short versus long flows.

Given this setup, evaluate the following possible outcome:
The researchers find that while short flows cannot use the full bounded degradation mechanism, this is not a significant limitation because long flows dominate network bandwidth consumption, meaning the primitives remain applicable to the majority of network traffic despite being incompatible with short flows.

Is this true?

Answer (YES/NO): NO